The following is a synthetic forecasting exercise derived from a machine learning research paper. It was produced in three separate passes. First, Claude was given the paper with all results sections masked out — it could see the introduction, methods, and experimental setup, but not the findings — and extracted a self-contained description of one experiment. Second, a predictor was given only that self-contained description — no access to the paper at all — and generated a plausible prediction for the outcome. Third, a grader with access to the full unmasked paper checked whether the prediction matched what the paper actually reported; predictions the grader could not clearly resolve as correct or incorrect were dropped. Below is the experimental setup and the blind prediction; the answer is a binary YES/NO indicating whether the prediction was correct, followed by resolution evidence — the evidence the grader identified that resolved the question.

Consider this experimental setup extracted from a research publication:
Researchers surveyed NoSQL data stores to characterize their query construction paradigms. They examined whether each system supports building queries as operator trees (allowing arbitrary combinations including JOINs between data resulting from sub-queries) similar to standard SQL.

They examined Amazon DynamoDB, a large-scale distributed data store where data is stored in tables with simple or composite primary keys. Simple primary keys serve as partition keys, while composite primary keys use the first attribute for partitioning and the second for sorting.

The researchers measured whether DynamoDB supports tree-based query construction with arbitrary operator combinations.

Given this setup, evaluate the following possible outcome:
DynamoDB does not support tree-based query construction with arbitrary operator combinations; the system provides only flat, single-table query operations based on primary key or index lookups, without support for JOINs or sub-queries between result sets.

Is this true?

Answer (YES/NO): YES